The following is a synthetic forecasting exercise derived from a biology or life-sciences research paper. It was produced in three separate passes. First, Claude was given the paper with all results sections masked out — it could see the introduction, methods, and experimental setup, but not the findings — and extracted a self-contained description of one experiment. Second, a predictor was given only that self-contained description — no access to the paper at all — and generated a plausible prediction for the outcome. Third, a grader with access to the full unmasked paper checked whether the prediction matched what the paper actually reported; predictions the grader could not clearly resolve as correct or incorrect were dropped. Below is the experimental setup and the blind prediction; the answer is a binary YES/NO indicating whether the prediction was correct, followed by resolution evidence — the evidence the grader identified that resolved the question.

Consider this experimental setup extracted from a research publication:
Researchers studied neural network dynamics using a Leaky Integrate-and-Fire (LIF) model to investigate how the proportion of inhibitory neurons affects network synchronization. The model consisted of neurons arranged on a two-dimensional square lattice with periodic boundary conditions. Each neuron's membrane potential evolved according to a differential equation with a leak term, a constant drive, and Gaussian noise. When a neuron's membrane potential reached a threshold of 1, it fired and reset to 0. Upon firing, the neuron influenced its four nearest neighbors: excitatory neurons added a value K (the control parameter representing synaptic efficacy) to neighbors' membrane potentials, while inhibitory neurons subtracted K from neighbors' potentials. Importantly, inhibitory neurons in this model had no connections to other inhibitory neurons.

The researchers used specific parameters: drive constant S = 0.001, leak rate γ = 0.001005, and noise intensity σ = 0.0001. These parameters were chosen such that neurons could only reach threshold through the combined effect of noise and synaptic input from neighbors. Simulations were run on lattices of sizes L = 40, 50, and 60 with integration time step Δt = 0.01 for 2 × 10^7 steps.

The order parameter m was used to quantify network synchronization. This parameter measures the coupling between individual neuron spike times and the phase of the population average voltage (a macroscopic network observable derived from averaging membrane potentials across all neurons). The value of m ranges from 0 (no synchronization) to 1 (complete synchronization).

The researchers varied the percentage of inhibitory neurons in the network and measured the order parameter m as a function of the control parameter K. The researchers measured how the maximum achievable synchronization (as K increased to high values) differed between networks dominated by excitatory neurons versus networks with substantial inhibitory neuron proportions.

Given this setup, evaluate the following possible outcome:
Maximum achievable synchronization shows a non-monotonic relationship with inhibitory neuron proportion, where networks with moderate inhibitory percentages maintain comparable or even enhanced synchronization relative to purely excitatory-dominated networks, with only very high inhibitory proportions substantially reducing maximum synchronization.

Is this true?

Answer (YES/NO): NO